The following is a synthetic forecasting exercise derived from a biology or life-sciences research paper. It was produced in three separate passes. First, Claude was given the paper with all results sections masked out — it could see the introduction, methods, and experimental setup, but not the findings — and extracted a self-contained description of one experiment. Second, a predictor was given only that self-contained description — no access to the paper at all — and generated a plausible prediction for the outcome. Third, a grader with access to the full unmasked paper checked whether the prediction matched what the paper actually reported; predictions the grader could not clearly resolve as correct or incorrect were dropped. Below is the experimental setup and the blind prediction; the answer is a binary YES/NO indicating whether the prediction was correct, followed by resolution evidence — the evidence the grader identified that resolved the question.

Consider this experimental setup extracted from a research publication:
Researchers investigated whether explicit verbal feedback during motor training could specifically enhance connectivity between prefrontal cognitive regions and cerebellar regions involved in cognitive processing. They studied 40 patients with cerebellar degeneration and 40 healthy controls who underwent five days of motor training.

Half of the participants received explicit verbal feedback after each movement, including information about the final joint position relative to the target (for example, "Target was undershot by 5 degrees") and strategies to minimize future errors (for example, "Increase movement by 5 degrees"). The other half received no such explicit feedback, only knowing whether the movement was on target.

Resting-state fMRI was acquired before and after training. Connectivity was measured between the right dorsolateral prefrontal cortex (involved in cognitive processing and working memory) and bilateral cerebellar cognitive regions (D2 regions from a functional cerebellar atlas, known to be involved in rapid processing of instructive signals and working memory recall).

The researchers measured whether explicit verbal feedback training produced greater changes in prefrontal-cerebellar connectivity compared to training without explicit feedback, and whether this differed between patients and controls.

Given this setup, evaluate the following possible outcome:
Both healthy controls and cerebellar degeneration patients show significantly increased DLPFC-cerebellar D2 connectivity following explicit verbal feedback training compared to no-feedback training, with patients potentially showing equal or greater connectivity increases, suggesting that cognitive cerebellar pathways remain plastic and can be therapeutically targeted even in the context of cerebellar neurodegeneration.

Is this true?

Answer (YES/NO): NO